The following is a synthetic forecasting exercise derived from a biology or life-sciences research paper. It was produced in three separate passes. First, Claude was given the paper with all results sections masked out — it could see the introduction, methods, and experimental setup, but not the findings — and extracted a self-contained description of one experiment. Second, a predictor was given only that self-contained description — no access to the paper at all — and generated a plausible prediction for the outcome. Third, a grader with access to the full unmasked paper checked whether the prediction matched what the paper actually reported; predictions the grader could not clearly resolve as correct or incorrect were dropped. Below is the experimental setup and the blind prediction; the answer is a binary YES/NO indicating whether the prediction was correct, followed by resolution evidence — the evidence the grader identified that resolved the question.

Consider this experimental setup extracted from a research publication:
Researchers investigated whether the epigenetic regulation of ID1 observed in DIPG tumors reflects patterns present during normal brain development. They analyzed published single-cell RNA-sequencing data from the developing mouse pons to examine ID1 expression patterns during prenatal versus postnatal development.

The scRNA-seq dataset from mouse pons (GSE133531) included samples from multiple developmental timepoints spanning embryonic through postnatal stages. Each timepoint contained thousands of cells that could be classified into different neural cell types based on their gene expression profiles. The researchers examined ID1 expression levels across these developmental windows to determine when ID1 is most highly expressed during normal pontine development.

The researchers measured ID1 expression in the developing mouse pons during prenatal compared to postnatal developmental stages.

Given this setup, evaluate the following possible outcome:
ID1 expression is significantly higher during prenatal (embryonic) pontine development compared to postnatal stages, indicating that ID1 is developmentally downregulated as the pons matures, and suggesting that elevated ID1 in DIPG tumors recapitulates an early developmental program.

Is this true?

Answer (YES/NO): NO